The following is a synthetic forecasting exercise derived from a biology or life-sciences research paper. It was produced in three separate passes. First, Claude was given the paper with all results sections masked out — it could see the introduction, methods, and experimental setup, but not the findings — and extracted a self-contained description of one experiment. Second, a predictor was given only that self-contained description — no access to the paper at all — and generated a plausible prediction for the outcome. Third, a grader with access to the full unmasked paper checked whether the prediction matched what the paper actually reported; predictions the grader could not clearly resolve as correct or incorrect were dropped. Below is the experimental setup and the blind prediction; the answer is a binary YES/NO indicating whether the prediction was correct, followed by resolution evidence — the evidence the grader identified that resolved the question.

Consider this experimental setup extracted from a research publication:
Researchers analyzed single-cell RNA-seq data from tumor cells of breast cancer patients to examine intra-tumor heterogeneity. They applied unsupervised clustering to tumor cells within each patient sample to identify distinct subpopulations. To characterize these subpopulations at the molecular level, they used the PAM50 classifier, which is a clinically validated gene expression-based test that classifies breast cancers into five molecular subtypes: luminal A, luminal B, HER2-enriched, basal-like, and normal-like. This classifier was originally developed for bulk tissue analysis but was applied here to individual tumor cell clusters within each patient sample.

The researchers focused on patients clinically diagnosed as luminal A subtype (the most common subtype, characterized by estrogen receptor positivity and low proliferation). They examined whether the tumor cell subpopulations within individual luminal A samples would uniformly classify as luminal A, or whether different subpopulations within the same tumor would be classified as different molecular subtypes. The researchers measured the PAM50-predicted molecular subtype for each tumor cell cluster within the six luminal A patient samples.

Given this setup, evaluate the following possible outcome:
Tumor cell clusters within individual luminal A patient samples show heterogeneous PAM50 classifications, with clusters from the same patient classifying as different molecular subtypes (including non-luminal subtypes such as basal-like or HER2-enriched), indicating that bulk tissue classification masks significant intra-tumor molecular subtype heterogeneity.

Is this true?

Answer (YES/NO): NO